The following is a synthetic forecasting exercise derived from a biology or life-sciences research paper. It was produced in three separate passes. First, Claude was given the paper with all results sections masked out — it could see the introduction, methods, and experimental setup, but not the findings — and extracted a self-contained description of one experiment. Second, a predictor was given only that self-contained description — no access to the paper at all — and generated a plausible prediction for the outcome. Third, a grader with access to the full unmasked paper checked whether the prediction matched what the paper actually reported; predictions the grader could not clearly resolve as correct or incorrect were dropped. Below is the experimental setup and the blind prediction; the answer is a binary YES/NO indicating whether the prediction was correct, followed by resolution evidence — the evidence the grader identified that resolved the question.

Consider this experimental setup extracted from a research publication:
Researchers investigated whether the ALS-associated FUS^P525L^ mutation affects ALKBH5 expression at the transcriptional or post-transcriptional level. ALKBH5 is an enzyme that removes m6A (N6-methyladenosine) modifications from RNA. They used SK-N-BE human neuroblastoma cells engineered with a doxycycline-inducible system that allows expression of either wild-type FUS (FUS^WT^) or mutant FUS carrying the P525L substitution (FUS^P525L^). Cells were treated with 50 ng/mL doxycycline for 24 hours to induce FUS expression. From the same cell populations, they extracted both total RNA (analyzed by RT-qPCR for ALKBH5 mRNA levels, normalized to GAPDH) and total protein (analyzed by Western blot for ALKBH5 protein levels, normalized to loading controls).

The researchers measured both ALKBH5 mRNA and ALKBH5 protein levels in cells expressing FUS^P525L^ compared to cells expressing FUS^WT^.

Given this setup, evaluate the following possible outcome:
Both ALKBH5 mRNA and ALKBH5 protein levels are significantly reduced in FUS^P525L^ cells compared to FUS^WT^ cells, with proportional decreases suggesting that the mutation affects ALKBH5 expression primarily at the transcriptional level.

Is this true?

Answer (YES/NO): NO